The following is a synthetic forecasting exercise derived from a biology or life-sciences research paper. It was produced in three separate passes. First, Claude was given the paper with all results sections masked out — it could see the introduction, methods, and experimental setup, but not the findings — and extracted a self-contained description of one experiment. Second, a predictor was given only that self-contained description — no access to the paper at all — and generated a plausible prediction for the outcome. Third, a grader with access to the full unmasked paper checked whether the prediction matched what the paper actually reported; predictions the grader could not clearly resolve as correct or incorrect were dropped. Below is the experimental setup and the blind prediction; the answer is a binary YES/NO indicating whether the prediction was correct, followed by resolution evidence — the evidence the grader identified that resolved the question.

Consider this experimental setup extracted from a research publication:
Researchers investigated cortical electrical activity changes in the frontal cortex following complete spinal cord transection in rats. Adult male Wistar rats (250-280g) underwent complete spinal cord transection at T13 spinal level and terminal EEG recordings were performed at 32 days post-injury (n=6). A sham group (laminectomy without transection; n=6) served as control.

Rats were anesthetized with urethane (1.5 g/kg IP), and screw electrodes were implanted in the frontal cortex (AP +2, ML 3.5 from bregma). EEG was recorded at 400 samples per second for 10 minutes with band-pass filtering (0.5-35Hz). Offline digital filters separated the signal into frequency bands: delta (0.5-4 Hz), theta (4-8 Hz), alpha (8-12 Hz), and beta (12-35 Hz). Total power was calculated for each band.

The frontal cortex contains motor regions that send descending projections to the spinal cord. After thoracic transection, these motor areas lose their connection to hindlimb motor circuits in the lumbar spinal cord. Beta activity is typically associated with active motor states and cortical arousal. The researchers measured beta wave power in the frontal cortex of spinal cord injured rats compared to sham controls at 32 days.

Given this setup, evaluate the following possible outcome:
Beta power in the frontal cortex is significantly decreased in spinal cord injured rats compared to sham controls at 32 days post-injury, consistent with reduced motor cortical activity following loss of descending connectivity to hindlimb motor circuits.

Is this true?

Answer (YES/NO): NO